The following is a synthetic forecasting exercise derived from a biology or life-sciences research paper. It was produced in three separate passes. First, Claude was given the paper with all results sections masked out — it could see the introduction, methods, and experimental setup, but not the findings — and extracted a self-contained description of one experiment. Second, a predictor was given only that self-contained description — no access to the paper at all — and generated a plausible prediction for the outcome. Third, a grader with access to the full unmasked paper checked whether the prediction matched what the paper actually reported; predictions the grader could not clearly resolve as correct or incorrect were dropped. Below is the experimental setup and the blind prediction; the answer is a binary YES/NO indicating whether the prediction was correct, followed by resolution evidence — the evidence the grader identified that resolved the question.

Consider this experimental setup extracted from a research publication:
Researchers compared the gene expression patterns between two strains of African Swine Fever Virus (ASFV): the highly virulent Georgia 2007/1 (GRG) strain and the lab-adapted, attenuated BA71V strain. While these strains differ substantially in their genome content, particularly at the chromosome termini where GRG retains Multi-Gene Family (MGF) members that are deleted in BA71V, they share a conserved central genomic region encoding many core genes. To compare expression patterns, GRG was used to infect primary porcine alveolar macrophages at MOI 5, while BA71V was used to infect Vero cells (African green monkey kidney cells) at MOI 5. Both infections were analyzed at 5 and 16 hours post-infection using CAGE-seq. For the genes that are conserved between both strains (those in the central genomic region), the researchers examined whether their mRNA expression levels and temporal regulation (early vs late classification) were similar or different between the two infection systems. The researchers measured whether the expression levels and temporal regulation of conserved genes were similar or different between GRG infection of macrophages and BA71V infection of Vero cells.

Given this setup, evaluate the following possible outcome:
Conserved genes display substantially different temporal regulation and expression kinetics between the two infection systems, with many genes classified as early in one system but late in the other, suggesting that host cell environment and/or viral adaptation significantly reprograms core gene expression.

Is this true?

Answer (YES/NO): NO